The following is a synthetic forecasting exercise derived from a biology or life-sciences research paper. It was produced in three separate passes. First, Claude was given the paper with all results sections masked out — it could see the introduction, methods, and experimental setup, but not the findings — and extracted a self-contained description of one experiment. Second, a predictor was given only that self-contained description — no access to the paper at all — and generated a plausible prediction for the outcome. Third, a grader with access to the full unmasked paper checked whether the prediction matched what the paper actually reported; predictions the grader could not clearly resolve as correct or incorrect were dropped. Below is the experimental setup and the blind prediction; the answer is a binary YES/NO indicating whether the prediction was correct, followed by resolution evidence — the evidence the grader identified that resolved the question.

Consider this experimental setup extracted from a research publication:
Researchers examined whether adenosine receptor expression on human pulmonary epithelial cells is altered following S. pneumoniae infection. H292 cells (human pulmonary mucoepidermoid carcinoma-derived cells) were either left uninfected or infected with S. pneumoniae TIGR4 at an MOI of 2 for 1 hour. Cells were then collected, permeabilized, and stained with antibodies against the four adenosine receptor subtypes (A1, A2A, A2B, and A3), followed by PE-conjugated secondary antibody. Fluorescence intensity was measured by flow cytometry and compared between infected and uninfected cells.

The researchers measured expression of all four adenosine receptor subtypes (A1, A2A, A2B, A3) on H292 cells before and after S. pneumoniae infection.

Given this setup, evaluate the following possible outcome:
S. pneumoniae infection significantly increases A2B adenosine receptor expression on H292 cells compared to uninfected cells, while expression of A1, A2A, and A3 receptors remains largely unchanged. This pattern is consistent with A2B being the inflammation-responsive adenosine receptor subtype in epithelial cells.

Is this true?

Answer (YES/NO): NO